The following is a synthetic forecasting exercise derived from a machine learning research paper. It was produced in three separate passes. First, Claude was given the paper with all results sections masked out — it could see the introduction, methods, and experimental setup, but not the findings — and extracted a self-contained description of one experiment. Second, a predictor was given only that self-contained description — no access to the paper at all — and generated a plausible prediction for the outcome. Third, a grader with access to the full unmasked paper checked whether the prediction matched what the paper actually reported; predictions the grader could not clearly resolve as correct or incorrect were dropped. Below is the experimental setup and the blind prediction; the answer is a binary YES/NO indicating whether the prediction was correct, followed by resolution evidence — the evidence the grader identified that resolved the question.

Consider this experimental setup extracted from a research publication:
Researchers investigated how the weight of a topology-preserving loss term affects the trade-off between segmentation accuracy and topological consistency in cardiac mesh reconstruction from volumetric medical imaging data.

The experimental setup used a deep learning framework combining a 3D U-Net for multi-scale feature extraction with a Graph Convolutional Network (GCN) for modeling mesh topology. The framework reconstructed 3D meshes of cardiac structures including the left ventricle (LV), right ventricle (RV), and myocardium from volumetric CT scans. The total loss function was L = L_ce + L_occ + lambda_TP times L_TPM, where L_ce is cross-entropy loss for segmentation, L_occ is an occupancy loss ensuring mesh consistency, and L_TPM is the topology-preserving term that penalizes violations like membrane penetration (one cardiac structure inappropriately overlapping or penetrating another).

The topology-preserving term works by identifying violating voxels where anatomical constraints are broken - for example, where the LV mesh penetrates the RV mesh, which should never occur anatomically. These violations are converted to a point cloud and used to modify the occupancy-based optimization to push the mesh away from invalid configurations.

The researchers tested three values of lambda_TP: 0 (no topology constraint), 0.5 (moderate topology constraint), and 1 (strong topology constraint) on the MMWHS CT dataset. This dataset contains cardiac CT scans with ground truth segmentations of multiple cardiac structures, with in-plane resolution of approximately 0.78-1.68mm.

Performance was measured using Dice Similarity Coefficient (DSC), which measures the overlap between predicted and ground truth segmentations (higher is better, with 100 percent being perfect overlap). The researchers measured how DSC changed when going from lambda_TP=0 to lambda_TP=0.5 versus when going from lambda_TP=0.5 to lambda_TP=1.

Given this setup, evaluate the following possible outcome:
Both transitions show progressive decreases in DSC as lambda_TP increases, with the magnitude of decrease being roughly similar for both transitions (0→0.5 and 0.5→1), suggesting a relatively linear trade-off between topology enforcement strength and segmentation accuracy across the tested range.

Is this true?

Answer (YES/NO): NO